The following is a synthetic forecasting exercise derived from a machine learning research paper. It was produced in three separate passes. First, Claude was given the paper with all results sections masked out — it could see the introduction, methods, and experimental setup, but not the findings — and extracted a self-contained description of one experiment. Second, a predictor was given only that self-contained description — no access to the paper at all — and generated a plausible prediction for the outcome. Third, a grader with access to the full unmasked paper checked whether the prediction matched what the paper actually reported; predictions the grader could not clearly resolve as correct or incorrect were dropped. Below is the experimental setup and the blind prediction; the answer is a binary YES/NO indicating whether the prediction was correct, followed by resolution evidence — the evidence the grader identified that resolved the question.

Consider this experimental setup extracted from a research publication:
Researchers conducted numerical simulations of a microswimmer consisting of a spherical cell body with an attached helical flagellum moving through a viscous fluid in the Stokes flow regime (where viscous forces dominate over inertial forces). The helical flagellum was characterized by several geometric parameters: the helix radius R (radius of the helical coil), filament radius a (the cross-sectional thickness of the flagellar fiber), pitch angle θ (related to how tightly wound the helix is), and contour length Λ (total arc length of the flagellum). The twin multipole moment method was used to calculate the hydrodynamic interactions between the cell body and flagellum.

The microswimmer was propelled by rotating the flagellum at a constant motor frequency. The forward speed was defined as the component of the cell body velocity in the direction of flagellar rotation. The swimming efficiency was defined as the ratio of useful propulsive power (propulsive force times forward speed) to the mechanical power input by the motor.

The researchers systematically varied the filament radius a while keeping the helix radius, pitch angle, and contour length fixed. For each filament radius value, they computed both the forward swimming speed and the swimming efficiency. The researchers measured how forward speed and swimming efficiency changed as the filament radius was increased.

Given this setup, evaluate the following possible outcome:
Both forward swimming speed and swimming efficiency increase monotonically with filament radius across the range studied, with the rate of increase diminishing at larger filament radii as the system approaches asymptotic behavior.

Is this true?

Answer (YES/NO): NO